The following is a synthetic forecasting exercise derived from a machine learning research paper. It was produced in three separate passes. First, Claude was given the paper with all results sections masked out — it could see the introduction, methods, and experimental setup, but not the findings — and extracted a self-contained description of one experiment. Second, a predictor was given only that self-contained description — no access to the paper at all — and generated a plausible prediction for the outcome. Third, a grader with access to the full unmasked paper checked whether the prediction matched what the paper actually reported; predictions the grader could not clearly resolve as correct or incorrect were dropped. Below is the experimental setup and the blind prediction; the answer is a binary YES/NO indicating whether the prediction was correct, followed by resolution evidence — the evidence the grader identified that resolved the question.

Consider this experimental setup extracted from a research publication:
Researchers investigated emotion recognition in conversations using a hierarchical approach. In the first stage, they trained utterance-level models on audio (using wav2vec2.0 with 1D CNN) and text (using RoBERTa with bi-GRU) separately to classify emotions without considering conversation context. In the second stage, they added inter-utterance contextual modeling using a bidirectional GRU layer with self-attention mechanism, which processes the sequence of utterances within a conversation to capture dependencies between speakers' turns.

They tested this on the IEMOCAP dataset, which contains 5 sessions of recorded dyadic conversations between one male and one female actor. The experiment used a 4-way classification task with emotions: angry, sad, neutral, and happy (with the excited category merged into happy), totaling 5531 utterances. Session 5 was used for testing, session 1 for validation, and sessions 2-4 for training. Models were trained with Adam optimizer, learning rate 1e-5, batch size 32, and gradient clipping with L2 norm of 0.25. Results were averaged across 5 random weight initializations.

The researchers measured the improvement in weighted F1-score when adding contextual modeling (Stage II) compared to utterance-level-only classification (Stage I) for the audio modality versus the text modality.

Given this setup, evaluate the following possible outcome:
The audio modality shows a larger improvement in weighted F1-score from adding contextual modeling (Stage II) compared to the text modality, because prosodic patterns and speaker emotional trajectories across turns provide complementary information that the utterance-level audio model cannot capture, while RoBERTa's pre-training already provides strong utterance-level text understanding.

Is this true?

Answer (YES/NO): NO